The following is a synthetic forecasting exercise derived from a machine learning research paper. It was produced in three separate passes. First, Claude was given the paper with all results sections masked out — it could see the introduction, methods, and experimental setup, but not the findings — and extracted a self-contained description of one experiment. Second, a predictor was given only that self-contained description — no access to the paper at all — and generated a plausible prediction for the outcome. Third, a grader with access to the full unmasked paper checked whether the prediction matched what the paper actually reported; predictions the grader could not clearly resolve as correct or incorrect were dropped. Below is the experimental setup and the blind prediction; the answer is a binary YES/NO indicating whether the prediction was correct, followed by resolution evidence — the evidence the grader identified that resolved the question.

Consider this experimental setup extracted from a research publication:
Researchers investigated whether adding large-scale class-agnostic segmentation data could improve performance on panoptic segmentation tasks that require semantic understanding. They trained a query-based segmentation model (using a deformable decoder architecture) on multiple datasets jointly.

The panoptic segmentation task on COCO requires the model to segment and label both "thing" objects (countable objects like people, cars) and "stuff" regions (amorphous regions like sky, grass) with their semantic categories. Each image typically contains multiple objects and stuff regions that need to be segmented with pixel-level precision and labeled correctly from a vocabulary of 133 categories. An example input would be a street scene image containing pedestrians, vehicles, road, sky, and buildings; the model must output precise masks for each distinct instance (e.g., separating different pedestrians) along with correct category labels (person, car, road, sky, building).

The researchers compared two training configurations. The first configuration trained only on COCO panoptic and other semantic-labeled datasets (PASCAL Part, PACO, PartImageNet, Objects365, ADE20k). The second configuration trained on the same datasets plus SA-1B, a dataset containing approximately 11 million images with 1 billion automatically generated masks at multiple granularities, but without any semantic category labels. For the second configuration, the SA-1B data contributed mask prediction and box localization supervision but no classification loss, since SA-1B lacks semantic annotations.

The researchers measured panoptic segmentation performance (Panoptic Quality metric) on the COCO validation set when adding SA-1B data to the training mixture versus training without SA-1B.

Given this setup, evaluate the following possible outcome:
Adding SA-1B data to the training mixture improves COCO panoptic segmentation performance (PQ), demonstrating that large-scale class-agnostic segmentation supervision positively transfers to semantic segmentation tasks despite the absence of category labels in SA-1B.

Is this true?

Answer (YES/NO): YES